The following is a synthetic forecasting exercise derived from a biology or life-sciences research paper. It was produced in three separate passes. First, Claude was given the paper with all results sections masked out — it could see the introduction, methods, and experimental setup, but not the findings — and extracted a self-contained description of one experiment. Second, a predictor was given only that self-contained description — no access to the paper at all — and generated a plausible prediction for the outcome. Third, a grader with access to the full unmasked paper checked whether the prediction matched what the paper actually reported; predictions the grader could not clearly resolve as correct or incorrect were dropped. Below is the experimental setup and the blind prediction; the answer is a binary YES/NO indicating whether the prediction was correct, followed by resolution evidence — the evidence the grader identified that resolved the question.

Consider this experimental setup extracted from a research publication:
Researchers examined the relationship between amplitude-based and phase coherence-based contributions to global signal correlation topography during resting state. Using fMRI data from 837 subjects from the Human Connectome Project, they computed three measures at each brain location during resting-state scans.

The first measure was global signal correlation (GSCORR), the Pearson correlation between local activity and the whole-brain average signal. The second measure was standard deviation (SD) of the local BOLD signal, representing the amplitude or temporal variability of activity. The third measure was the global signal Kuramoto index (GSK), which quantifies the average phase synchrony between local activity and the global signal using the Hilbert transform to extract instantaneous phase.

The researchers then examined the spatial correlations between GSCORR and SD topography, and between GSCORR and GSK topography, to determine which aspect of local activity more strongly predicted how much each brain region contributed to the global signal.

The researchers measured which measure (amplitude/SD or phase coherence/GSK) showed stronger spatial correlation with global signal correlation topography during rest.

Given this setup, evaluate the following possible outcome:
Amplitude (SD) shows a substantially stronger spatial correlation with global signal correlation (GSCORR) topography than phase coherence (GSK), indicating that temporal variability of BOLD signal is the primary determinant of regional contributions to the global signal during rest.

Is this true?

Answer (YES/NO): NO